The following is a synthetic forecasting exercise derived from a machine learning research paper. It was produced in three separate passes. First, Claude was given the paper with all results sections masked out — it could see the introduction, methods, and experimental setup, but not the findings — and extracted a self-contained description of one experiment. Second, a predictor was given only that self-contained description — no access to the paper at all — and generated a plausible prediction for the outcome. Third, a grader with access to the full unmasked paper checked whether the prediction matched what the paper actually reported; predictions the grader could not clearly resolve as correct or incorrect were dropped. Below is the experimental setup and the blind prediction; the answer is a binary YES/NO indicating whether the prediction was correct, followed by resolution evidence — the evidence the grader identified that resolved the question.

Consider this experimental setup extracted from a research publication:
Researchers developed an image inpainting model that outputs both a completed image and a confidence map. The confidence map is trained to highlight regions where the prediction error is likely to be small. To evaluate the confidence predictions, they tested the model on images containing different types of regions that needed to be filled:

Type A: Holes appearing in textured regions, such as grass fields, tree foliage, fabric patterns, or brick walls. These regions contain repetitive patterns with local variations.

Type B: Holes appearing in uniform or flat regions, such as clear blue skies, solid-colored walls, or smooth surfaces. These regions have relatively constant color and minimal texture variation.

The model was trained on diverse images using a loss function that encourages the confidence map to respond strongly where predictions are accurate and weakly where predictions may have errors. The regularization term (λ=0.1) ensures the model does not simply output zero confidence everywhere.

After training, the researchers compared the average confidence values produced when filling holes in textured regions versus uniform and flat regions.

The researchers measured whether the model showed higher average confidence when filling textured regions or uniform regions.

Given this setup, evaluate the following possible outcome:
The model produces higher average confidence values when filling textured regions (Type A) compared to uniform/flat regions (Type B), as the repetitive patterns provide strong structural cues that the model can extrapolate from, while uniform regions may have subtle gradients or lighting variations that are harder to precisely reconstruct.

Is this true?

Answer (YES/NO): NO